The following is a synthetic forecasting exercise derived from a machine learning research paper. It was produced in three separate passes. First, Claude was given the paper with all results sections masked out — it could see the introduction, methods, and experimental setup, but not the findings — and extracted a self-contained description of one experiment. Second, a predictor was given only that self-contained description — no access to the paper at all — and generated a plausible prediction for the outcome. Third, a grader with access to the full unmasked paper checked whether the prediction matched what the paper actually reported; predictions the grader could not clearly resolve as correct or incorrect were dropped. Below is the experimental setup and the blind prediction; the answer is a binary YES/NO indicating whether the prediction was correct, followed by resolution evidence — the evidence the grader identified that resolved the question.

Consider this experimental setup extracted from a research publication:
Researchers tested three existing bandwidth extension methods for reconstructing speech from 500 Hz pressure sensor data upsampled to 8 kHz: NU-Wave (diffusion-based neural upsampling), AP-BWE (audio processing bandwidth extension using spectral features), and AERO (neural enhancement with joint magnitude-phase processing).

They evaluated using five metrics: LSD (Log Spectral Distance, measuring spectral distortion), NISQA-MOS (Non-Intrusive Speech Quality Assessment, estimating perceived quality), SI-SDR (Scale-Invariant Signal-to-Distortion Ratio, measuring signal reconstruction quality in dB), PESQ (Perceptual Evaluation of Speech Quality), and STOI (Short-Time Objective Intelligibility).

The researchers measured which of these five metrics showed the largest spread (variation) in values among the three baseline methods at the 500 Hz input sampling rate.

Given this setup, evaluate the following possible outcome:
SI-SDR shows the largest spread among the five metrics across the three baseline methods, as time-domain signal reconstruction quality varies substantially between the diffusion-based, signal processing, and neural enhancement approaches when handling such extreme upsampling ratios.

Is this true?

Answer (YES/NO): YES